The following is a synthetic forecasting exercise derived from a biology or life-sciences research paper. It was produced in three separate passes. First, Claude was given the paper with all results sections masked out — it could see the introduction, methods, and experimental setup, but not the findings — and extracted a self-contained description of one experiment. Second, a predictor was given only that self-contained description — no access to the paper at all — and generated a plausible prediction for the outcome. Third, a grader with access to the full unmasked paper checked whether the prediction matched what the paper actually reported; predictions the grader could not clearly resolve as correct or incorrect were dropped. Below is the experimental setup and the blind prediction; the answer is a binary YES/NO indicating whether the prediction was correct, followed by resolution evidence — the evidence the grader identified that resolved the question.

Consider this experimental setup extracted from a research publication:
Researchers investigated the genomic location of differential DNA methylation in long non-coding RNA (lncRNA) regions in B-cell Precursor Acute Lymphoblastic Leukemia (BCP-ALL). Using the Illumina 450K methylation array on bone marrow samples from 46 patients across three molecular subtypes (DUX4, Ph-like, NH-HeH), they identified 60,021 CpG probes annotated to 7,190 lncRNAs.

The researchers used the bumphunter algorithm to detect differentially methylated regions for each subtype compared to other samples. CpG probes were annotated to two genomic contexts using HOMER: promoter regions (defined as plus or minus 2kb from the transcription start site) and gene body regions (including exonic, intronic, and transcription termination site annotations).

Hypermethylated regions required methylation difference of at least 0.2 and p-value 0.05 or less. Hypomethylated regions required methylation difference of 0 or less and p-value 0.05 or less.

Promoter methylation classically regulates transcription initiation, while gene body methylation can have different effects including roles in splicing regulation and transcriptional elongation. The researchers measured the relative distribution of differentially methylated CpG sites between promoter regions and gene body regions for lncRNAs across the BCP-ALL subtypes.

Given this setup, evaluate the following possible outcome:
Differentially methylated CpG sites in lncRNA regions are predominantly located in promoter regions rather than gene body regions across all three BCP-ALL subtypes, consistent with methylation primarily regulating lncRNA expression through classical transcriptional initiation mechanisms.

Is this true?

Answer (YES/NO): NO